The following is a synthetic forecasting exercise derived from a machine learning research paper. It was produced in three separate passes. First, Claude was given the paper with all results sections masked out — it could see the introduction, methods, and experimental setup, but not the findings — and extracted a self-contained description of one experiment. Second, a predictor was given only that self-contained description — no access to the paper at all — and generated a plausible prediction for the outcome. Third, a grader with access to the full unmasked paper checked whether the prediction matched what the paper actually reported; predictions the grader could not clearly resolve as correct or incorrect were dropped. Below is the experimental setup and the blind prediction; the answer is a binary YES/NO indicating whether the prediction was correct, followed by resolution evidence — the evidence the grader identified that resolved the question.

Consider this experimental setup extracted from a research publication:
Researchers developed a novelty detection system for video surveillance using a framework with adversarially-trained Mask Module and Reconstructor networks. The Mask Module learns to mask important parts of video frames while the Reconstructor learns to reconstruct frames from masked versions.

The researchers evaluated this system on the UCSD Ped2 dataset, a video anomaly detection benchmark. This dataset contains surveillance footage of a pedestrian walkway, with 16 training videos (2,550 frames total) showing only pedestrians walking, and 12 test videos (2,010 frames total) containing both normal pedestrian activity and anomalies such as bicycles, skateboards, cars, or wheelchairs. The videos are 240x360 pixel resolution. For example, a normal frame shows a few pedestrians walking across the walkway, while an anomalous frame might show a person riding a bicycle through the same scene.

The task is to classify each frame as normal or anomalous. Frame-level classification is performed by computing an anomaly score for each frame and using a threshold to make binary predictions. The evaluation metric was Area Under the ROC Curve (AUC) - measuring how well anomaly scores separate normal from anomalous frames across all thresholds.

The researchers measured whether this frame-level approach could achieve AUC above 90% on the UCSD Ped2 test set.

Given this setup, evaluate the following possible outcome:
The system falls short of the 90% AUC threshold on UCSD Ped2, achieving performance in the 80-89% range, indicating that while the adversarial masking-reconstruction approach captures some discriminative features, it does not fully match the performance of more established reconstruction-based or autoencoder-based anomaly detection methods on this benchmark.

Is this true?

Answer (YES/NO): NO